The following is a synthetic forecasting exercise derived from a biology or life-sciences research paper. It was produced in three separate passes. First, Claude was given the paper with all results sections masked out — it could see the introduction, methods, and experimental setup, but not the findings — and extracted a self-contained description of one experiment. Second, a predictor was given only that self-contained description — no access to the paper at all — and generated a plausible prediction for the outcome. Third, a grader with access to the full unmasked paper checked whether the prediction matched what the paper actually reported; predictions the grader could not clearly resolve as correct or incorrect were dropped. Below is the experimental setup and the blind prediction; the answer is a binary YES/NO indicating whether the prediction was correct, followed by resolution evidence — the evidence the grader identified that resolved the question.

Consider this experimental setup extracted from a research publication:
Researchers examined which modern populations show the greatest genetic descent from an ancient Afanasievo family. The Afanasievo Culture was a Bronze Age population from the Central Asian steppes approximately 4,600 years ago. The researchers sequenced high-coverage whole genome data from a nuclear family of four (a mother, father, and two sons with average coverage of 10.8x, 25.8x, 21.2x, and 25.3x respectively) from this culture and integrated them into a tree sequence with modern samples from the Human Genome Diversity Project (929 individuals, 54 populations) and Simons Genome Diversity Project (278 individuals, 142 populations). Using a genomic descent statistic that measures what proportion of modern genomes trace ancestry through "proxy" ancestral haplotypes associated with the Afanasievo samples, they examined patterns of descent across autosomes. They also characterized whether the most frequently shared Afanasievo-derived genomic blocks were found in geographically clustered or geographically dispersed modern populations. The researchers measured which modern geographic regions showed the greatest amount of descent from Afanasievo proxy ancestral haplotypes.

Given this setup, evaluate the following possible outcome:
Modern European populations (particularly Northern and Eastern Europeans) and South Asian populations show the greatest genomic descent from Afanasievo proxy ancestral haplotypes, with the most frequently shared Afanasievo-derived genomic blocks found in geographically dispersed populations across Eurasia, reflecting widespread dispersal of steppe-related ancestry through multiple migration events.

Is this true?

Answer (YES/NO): YES